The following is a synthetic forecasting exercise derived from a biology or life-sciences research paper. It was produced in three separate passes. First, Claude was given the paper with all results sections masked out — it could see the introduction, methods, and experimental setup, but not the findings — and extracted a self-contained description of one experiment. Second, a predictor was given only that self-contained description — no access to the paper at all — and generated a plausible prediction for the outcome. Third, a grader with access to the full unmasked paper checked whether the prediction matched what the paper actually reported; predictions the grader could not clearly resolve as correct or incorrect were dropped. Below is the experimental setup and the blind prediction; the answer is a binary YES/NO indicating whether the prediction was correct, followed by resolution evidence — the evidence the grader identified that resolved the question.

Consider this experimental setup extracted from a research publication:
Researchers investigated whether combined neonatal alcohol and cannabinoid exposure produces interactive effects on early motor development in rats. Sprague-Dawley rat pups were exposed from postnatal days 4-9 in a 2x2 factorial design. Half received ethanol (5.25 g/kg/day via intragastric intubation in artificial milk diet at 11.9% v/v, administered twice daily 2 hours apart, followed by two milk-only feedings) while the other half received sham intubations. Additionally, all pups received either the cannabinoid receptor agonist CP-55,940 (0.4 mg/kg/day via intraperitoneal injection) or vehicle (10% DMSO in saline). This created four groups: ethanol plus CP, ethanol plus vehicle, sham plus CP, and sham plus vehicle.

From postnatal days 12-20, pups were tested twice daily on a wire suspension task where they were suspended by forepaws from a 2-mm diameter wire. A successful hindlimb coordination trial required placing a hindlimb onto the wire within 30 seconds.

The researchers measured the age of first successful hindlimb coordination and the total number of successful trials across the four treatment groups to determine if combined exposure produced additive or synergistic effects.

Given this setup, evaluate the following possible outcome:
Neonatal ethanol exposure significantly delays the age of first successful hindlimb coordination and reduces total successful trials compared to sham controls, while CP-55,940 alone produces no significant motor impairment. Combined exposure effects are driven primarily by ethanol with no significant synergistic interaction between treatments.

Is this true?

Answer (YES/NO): NO